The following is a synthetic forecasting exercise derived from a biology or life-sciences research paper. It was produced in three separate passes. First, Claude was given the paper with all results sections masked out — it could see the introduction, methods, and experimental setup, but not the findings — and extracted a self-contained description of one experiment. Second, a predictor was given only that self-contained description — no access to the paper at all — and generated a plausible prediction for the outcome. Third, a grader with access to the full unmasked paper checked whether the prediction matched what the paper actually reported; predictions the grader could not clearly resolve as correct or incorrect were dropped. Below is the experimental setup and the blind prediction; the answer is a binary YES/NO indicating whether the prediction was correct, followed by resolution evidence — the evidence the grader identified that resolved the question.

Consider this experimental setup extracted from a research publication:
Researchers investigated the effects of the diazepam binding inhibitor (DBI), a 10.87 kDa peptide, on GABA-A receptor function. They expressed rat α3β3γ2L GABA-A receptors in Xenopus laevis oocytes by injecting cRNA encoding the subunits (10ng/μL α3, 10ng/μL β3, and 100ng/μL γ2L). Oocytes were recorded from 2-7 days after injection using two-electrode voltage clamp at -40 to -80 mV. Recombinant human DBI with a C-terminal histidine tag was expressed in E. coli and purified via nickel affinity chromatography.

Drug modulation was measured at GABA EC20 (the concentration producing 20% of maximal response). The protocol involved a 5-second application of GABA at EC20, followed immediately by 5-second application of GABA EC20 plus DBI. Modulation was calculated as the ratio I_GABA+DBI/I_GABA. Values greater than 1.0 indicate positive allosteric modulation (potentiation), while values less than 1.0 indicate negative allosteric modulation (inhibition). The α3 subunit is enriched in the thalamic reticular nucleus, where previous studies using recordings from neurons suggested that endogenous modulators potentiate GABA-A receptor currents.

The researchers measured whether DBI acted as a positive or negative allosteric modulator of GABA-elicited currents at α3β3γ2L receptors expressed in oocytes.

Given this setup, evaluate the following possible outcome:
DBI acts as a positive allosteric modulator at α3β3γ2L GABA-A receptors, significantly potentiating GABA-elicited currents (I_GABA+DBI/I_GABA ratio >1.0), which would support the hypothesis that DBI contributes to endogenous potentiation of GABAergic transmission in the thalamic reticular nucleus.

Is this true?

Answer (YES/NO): NO